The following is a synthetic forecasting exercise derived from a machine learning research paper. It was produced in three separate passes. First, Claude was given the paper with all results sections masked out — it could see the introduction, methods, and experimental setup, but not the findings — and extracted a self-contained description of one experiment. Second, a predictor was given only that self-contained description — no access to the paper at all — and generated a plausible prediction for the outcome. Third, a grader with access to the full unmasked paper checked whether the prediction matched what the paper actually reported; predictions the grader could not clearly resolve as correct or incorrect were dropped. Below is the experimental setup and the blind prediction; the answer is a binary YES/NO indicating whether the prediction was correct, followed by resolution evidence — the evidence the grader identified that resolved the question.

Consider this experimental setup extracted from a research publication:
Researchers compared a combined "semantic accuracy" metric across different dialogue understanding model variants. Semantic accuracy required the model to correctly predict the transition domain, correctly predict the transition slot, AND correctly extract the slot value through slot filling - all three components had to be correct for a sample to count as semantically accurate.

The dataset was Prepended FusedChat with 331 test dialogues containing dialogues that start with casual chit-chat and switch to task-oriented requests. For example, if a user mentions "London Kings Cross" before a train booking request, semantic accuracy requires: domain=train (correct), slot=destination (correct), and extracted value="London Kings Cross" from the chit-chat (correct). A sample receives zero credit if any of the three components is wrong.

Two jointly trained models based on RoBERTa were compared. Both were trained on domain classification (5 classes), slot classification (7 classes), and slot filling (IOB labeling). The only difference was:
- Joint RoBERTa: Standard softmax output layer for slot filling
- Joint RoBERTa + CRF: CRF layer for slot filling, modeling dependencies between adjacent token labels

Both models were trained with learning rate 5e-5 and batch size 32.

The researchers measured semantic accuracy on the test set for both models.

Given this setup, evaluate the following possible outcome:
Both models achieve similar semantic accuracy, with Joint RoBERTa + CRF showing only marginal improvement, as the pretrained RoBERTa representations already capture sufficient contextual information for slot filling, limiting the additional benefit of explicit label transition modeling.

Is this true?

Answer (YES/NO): NO